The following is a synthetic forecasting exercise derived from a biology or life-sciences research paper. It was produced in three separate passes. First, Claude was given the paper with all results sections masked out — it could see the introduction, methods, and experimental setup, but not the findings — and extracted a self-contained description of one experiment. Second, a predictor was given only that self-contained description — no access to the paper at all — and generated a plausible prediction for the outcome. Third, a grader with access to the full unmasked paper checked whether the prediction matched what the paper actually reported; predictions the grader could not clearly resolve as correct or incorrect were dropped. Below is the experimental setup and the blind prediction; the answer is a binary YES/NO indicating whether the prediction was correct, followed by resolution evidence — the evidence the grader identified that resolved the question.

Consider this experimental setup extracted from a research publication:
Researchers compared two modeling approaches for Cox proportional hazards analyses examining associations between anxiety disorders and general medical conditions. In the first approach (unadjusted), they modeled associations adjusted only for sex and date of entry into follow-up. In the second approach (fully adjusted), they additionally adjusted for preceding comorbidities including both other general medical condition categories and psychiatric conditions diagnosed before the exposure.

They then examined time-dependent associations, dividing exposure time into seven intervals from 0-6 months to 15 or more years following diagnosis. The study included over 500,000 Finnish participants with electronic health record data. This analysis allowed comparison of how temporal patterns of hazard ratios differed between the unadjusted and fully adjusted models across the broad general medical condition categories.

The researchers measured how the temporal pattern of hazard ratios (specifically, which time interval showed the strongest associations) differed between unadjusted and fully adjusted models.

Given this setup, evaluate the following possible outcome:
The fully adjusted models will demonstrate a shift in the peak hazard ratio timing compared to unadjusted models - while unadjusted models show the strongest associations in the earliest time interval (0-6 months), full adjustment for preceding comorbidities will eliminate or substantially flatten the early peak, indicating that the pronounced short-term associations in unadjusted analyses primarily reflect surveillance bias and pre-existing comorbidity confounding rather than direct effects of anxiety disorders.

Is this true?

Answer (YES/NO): NO